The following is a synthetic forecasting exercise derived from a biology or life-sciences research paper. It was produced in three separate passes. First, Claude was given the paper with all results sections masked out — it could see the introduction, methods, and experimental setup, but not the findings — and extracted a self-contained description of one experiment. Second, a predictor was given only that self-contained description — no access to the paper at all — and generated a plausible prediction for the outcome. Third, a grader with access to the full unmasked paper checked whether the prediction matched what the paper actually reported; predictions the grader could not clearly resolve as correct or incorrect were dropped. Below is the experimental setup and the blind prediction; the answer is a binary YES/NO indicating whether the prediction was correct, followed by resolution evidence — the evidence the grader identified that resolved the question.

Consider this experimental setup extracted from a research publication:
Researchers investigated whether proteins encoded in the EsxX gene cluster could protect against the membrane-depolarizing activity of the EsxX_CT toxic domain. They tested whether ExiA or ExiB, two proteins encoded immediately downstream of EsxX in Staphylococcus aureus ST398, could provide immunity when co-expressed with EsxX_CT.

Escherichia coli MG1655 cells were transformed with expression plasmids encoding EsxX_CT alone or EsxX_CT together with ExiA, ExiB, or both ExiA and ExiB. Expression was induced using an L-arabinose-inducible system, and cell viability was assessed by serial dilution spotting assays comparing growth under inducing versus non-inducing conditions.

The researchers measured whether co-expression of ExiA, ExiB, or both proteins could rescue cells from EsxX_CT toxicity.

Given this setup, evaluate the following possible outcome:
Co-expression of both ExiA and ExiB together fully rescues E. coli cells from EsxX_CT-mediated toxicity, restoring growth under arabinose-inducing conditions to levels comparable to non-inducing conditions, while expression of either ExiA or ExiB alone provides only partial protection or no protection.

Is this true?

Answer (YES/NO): NO